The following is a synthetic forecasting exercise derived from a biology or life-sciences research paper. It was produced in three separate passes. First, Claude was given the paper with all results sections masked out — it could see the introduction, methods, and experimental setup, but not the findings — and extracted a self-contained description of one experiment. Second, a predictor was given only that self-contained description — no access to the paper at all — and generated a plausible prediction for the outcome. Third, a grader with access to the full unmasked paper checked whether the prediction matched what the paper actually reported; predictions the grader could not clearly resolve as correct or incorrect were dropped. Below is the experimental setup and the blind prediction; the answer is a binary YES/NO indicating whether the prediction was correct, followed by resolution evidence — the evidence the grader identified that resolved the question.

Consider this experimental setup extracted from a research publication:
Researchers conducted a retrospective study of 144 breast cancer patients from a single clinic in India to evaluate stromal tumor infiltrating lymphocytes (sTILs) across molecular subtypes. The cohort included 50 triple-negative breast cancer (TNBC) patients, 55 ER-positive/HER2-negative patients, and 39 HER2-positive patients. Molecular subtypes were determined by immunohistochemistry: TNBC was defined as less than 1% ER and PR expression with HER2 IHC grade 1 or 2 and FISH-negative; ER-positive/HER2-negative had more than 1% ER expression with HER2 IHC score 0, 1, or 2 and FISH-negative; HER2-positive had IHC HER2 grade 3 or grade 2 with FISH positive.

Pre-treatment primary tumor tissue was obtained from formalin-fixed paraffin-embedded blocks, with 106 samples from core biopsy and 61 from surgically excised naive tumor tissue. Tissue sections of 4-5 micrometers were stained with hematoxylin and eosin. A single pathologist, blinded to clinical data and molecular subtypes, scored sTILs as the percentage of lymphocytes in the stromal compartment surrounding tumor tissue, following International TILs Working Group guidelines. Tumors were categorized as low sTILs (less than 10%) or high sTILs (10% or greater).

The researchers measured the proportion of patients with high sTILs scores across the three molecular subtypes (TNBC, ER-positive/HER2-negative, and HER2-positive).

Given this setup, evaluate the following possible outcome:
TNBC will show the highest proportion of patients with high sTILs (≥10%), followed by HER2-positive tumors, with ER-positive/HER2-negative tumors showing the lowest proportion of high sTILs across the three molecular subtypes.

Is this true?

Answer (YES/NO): YES